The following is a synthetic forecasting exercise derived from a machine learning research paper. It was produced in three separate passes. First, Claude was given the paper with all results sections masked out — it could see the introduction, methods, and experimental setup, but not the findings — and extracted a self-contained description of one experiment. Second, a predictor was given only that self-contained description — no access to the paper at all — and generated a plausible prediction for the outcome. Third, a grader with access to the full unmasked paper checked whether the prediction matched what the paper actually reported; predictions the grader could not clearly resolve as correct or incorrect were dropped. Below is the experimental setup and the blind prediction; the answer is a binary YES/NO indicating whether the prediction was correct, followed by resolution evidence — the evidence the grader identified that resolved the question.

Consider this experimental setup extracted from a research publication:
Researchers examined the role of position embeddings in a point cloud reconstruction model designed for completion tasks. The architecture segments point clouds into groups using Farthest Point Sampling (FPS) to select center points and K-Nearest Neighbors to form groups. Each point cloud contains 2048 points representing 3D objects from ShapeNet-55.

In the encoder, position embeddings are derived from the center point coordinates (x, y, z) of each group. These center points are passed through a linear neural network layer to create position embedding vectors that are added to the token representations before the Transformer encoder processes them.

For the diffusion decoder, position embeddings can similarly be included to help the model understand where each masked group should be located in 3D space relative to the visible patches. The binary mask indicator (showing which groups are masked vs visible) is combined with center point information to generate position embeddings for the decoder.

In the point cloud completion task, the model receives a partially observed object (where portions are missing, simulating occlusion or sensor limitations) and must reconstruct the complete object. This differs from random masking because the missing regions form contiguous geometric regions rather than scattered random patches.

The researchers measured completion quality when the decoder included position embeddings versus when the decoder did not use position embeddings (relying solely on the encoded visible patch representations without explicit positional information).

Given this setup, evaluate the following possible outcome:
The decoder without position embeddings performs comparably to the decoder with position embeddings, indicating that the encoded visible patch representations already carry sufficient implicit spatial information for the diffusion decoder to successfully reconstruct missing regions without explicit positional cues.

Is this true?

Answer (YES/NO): NO